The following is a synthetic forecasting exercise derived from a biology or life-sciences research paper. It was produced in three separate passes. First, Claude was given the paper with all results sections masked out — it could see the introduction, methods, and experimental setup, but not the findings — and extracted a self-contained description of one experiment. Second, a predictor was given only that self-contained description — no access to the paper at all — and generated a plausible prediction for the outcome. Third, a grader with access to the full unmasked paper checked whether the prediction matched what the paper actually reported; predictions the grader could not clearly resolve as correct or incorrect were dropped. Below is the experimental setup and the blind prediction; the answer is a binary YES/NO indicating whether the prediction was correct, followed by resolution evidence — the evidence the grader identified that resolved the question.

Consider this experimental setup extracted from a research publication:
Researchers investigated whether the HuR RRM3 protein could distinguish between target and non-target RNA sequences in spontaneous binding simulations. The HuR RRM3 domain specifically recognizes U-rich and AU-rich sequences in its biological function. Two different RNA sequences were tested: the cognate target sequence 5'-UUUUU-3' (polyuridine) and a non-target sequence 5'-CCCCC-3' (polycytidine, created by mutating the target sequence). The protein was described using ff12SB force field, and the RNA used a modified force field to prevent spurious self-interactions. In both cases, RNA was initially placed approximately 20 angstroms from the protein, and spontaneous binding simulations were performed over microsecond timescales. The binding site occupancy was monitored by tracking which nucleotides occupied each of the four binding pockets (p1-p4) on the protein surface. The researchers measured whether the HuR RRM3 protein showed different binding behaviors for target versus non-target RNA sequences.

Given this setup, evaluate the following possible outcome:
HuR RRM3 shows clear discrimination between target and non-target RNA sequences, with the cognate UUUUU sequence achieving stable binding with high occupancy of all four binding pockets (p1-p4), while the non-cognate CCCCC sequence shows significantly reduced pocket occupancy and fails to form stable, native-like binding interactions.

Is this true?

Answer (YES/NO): NO